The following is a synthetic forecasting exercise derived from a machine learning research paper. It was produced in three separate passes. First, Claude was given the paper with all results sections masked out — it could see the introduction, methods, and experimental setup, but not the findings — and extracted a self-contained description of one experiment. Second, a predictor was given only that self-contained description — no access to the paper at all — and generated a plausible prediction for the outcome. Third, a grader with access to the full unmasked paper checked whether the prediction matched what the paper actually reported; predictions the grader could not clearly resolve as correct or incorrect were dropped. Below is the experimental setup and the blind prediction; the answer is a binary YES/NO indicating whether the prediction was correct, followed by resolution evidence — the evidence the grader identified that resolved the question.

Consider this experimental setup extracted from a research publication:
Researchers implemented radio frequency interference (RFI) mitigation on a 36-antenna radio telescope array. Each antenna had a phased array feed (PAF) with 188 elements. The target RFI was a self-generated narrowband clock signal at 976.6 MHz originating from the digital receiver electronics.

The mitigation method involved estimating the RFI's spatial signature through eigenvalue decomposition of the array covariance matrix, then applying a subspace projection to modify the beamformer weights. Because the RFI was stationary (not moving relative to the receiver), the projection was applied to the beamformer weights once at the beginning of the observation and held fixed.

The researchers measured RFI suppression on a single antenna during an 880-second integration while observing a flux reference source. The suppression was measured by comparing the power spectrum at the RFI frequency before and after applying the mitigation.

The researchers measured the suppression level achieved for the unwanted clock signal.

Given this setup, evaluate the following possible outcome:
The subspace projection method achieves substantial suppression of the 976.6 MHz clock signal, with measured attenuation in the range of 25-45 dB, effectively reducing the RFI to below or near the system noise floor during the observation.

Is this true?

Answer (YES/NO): YES